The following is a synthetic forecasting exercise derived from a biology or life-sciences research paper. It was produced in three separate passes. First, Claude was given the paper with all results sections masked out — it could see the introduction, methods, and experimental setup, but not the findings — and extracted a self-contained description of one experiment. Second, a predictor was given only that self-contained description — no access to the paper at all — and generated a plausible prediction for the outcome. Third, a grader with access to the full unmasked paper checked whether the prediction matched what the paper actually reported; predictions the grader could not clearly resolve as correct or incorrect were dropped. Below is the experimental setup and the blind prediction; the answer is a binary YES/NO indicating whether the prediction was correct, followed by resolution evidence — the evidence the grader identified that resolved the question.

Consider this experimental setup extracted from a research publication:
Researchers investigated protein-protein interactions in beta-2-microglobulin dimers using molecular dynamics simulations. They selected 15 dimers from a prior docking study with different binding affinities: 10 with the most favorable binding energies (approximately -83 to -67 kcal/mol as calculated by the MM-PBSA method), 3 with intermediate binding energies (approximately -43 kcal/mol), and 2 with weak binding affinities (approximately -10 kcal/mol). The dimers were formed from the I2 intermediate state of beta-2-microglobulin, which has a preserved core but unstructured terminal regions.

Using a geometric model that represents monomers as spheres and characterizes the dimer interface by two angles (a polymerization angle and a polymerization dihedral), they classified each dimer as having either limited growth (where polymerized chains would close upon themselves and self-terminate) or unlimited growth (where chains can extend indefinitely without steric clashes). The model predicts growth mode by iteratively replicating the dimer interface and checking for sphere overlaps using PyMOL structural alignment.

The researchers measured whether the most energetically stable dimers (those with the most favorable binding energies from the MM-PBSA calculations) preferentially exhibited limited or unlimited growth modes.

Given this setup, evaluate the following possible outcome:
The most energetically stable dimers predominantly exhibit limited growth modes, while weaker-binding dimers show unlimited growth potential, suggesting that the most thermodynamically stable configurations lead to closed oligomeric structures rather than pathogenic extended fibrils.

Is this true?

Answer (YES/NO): NO